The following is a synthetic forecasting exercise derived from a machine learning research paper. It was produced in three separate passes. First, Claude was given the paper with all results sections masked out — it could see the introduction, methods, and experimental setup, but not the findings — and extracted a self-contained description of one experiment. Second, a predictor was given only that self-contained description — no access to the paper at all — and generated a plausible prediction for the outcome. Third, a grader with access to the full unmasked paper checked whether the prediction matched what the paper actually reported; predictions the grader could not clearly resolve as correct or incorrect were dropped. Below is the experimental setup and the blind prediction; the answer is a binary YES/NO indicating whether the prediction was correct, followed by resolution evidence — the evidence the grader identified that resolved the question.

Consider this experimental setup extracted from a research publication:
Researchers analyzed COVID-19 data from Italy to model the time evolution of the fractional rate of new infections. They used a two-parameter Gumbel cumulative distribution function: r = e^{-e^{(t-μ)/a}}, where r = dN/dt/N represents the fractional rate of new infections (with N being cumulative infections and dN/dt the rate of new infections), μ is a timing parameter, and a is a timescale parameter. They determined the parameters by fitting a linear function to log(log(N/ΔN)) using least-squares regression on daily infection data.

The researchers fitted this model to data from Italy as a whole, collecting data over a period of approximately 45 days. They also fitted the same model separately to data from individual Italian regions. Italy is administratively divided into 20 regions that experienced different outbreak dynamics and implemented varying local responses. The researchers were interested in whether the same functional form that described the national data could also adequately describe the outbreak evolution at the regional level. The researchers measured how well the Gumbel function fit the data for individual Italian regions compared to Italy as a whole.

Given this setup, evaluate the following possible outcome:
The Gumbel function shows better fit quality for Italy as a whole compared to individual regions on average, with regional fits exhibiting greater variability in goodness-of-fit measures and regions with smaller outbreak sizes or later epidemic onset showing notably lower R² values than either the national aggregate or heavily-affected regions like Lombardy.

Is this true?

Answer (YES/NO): YES